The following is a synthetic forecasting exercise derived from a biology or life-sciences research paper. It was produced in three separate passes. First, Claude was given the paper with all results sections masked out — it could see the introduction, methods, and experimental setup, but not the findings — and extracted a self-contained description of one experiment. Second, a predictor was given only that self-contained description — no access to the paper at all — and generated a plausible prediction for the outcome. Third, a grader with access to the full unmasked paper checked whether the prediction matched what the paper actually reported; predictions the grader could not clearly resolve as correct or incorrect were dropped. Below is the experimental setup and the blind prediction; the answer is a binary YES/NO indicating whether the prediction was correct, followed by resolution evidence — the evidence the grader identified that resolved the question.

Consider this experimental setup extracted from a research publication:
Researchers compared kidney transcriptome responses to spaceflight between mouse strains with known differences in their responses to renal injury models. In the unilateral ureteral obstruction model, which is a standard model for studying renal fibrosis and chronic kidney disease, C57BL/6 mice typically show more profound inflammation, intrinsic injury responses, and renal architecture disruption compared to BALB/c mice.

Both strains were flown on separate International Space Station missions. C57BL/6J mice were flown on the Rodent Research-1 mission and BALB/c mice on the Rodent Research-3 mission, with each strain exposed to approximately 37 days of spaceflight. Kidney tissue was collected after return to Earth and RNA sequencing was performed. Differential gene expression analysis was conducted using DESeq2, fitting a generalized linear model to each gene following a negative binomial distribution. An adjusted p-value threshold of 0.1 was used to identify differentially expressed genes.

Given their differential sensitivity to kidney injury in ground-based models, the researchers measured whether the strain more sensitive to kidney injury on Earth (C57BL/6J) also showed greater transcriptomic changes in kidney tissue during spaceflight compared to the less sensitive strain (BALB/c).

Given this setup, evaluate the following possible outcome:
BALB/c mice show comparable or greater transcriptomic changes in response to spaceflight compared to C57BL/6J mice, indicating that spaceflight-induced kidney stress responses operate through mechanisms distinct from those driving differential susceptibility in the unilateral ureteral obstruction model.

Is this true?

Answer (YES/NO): NO